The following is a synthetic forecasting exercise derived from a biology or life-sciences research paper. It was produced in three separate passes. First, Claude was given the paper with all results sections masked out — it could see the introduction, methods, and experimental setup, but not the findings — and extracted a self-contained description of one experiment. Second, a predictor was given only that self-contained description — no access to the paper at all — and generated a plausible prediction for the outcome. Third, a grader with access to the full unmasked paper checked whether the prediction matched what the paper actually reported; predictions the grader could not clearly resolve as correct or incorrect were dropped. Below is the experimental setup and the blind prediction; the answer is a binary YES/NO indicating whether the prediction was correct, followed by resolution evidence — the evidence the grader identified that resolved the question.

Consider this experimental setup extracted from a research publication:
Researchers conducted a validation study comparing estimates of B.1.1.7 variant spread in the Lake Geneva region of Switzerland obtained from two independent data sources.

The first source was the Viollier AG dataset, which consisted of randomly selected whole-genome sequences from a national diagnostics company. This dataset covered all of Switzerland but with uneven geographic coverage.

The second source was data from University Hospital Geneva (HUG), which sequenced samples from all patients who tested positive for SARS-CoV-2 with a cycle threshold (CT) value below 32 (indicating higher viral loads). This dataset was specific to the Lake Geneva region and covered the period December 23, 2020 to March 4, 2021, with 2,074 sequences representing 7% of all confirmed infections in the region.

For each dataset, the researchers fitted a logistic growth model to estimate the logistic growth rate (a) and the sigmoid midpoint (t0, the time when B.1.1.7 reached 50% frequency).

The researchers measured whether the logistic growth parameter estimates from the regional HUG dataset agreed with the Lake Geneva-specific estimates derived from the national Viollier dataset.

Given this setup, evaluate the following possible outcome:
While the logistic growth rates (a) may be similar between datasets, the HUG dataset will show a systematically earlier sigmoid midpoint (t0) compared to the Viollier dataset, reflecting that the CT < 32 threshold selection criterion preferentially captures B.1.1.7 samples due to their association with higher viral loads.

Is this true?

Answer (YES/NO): NO